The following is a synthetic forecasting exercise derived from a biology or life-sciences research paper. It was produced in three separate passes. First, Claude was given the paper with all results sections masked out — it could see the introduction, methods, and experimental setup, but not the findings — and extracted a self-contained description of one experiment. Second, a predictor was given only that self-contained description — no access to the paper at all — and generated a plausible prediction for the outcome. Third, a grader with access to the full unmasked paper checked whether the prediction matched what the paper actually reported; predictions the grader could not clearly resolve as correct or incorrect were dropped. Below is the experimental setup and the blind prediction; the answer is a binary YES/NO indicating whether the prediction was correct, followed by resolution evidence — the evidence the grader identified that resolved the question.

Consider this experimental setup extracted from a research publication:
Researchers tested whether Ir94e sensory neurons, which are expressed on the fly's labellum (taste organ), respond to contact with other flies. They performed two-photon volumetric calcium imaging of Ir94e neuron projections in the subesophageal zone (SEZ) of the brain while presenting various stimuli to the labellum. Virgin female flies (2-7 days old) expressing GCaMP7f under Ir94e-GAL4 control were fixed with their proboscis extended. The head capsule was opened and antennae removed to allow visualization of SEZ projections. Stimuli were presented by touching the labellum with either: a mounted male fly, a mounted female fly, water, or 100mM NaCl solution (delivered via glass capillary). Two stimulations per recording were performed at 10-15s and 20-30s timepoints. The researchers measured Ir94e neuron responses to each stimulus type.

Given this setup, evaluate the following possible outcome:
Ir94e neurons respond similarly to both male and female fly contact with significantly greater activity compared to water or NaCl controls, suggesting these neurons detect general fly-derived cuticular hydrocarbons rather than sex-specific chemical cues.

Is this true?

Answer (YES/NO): NO